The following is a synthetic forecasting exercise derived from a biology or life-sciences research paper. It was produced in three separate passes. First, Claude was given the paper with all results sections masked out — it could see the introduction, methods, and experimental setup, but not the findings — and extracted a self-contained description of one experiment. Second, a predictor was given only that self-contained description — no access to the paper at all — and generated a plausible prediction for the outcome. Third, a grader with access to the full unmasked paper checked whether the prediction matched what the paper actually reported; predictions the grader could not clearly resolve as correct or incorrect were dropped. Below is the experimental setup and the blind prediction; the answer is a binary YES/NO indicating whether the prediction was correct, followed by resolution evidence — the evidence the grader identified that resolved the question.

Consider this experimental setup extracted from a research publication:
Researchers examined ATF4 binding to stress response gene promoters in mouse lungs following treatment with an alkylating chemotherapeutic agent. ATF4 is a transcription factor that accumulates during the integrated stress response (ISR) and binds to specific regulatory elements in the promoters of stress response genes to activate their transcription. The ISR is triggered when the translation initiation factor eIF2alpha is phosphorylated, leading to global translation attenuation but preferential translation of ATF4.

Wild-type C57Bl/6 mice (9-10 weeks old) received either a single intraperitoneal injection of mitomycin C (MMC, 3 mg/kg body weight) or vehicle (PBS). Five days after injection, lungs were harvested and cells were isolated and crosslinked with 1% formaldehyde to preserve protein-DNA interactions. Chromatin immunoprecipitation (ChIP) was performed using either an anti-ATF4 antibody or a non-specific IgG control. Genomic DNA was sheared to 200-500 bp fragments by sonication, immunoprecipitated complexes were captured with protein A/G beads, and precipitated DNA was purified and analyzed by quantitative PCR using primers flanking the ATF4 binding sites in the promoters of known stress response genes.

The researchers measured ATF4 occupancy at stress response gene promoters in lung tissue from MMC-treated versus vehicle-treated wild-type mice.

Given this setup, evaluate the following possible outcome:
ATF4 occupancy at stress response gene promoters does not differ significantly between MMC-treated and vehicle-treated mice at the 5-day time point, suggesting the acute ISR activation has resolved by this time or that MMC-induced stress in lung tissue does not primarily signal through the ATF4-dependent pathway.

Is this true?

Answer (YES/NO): NO